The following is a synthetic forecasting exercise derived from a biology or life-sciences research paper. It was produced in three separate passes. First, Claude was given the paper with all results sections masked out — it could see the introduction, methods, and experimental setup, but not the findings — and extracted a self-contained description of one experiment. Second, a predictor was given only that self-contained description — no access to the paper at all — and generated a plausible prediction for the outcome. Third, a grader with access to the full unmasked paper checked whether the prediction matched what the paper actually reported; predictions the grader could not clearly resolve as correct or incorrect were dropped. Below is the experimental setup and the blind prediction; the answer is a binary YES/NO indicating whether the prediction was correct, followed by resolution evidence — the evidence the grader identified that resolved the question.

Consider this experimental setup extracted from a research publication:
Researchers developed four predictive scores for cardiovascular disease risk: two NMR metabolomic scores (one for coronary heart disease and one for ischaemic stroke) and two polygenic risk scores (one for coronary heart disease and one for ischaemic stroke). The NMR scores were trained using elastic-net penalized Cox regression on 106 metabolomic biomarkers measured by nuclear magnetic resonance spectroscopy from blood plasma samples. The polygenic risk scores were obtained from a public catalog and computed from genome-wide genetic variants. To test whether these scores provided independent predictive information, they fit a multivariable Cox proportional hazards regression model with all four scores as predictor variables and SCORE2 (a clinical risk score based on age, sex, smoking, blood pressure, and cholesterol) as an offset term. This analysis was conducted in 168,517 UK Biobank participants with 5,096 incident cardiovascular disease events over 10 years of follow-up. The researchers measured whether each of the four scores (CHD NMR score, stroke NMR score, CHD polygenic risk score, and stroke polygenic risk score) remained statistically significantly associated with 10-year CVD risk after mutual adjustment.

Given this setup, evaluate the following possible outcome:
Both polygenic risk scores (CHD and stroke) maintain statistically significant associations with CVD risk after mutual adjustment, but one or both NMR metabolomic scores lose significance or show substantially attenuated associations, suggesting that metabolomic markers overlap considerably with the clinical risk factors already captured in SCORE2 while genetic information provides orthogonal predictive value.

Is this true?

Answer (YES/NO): NO